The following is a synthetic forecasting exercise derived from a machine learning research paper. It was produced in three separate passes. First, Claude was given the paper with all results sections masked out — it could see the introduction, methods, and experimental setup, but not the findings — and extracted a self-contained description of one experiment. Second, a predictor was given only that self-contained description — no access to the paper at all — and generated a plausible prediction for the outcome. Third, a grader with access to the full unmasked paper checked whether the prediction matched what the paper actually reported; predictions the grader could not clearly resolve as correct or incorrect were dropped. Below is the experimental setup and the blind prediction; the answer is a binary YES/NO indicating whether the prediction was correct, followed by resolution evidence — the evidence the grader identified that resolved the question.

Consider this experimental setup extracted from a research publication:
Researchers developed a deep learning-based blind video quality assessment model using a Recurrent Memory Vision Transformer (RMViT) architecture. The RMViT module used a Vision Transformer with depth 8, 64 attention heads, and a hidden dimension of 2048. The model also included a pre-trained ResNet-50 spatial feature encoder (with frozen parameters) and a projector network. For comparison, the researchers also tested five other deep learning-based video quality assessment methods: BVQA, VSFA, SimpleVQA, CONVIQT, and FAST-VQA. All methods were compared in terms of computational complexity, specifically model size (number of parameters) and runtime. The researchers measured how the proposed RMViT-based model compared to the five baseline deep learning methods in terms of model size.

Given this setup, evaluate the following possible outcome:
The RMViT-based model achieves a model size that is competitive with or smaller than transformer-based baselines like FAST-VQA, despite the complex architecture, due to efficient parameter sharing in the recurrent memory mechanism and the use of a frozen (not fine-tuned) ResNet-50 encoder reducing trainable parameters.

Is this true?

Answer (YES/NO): NO